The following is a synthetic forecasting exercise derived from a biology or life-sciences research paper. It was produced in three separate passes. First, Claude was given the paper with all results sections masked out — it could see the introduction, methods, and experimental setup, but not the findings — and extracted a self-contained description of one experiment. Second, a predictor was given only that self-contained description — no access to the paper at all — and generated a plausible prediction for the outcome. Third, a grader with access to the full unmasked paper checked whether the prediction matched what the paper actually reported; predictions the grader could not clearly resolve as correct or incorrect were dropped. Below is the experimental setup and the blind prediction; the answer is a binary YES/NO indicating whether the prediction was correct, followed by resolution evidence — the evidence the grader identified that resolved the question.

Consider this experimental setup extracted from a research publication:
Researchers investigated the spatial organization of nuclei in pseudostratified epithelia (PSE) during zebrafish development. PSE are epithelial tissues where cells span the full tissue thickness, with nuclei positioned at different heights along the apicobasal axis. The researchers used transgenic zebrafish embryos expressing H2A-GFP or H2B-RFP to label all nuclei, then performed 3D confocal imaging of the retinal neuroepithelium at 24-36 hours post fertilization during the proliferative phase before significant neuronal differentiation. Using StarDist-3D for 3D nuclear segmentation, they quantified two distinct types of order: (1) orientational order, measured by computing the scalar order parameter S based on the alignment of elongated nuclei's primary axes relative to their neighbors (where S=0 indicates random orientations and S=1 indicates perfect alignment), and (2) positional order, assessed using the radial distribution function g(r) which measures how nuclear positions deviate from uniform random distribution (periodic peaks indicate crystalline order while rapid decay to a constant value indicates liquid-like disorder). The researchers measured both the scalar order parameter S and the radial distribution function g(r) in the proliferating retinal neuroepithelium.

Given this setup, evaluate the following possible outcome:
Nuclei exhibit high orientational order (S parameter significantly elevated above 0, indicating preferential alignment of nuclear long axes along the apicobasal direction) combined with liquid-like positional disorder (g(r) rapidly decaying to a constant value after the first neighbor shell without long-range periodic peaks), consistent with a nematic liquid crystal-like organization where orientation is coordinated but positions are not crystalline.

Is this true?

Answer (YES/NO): YES